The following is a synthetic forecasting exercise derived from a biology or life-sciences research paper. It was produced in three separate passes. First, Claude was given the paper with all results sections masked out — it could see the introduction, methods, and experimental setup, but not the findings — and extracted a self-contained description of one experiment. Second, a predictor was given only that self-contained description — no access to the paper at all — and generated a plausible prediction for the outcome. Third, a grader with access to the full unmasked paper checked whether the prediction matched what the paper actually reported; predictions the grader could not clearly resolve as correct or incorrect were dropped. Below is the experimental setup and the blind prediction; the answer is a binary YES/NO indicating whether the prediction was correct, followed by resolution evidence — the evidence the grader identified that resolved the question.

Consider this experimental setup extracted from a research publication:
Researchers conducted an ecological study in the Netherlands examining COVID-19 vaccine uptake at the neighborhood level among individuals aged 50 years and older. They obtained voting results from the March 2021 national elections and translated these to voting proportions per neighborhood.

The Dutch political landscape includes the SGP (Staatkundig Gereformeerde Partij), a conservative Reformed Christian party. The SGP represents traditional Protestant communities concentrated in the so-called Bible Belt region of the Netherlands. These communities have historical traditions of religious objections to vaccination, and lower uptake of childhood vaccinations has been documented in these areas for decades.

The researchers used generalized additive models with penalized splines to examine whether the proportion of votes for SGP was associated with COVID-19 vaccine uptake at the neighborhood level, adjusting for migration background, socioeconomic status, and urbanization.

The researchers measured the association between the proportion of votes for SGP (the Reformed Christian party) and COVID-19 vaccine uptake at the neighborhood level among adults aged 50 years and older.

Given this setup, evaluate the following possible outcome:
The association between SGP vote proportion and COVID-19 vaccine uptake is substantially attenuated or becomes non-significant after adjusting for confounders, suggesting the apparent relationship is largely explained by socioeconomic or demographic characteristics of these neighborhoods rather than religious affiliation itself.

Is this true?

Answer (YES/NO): NO